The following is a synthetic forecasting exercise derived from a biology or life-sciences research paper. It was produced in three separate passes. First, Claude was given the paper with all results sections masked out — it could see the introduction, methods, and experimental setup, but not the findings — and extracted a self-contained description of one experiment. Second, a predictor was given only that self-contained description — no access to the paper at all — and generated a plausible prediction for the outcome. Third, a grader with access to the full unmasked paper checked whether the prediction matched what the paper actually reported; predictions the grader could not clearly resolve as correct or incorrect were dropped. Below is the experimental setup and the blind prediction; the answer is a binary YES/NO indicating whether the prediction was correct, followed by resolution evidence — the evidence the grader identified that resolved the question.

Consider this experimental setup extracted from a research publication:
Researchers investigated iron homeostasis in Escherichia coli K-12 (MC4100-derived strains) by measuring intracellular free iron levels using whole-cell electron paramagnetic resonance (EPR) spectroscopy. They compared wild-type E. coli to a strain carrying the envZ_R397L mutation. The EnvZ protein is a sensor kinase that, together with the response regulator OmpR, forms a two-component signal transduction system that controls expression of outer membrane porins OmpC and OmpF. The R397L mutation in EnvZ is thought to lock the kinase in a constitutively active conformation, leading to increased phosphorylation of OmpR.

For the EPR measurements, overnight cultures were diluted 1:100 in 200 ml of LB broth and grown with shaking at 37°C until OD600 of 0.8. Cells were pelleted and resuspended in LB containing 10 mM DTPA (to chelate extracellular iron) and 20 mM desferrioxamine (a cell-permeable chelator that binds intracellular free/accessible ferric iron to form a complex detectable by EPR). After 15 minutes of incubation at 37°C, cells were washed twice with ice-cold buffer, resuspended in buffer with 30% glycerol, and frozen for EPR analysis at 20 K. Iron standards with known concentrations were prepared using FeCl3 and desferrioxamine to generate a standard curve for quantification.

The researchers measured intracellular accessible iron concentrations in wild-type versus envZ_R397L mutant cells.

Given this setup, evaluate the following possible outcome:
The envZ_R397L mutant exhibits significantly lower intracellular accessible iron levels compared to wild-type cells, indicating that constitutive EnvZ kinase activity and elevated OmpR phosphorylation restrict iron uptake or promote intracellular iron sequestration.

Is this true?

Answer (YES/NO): NO